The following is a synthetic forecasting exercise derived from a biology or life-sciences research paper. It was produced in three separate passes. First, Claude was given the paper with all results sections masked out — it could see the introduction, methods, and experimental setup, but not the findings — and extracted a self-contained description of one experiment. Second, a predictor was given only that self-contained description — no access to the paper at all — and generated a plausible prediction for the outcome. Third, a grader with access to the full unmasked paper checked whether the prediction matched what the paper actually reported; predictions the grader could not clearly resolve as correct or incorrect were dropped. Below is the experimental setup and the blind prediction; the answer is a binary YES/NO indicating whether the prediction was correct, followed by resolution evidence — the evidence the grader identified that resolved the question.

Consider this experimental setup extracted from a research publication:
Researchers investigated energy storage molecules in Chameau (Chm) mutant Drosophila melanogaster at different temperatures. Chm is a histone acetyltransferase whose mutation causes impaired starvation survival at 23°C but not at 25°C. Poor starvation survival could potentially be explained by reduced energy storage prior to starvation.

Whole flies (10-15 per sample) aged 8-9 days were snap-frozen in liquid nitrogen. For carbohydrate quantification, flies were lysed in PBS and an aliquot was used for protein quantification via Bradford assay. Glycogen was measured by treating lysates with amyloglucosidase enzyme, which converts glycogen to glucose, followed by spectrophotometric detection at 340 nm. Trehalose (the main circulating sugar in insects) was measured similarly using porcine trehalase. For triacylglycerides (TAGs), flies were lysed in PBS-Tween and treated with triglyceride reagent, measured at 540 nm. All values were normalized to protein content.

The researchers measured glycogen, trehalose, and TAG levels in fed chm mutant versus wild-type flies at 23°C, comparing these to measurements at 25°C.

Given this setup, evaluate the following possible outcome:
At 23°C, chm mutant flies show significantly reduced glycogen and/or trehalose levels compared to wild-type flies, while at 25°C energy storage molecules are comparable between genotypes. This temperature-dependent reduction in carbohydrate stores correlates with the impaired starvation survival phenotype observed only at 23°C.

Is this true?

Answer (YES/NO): NO